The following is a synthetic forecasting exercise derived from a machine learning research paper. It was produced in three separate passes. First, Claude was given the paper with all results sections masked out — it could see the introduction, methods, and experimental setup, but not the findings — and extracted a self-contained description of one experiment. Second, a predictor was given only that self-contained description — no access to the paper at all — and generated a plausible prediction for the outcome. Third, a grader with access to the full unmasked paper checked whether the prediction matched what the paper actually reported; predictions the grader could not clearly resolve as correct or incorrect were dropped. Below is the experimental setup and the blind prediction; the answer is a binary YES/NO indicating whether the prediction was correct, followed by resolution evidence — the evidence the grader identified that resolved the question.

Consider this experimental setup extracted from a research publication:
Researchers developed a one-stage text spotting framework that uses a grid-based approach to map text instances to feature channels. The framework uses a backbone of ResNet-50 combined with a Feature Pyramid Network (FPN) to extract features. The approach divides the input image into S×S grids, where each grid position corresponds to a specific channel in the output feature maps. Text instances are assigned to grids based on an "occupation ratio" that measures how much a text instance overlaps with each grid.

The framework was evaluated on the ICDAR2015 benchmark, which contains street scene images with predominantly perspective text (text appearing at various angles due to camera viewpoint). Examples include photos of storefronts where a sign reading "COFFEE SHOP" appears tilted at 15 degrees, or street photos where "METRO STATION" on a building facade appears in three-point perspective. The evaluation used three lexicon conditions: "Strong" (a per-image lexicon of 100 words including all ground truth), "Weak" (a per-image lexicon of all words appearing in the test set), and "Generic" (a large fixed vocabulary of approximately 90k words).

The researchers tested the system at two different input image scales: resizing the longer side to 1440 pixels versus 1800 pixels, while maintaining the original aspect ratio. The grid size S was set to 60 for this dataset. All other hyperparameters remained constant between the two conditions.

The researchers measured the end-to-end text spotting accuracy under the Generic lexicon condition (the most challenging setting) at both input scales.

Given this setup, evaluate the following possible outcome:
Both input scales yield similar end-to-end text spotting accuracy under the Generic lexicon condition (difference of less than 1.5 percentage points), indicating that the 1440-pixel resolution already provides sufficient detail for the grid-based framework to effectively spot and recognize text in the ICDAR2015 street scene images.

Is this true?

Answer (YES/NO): YES